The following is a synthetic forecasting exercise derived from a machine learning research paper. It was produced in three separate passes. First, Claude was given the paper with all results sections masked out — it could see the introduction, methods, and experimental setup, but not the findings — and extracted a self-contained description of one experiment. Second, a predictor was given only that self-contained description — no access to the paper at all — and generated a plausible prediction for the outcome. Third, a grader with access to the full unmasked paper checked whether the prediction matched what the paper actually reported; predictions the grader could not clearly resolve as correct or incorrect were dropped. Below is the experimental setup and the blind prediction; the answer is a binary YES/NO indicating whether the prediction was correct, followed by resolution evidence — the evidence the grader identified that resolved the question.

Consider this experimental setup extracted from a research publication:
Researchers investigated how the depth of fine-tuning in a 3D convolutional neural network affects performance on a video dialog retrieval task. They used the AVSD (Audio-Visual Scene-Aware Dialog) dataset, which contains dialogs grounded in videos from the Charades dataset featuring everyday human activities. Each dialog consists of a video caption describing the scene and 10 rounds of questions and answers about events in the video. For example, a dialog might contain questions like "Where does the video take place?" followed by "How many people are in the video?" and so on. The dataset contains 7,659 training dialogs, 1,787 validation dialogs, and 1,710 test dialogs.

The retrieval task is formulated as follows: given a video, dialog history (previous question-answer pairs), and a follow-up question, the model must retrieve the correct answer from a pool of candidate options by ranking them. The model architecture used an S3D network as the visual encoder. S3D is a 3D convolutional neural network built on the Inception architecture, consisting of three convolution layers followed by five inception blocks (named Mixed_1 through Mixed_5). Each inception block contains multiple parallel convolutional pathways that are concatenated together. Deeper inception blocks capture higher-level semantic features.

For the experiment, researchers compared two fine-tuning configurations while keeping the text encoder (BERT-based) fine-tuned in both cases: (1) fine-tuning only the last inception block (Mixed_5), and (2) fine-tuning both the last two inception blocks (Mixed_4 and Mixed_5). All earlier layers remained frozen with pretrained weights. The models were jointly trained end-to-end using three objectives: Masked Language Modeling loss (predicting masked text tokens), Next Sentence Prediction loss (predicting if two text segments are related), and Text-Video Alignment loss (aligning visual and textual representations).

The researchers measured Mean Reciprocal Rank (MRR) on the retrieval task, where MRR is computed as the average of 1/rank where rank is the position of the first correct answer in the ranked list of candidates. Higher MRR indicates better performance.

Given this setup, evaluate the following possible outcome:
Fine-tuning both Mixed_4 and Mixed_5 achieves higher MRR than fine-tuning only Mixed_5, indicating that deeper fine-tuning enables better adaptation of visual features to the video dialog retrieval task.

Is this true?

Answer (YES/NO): NO